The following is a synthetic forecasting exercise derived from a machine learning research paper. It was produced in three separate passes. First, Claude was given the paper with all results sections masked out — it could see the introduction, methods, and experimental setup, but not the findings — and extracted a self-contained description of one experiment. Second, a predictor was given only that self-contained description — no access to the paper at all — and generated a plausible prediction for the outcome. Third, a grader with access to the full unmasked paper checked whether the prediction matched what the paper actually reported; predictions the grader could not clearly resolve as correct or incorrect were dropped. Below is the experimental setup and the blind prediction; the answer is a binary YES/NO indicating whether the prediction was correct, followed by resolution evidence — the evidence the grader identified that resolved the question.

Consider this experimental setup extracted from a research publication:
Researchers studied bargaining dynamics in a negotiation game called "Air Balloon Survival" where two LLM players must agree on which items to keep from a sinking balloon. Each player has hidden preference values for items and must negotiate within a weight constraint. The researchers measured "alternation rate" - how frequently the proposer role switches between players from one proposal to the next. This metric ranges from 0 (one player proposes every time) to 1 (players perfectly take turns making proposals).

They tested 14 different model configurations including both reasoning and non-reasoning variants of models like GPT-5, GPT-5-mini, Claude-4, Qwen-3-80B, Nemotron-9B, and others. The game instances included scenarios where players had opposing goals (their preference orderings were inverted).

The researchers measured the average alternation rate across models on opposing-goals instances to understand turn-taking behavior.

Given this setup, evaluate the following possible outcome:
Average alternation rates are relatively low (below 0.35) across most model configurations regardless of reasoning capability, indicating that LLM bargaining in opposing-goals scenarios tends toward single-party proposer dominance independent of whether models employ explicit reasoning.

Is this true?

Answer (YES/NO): NO